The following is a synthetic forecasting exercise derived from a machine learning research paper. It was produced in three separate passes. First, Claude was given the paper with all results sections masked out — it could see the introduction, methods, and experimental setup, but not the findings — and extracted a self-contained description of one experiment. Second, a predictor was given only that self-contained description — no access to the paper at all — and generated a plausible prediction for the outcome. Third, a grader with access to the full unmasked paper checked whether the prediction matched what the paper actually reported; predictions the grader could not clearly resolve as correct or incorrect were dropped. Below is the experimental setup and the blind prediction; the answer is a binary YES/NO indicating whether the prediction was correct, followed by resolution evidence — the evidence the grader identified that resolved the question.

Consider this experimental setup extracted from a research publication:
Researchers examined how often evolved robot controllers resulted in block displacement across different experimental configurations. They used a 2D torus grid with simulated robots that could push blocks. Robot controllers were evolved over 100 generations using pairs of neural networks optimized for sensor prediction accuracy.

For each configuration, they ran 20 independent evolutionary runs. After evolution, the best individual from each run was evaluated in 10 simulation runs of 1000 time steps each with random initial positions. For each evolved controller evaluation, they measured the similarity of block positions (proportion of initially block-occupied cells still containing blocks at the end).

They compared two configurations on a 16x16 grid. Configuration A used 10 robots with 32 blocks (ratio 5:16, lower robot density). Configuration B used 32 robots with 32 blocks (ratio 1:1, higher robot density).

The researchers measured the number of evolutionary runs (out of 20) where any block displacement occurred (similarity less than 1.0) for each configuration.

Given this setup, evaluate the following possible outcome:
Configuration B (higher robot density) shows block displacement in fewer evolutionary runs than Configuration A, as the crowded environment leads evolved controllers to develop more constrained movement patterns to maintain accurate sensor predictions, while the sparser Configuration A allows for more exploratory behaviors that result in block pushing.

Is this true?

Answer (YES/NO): NO